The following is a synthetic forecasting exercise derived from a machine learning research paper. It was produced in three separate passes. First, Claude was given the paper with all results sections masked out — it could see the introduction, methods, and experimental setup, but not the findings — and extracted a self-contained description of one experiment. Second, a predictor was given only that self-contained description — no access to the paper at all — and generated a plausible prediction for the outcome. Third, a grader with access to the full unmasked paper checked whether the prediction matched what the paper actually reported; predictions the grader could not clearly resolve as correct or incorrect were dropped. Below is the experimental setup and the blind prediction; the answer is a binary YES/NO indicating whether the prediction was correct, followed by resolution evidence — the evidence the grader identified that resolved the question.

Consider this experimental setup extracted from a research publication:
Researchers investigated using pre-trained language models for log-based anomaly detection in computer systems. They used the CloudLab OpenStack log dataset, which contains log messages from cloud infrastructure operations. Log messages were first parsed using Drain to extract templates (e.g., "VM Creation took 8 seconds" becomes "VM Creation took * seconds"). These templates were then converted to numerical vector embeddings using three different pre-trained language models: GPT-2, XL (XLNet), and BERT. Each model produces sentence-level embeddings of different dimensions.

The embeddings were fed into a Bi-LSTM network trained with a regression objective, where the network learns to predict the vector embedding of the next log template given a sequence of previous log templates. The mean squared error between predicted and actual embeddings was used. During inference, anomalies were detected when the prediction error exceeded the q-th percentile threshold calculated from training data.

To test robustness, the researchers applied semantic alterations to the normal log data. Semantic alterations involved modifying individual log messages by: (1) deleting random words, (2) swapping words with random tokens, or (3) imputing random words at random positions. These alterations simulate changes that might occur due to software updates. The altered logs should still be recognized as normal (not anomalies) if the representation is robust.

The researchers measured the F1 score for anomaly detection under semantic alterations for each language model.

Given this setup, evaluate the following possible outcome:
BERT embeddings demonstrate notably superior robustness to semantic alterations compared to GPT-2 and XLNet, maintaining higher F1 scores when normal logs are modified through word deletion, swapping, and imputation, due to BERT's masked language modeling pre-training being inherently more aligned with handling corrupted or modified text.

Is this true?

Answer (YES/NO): NO